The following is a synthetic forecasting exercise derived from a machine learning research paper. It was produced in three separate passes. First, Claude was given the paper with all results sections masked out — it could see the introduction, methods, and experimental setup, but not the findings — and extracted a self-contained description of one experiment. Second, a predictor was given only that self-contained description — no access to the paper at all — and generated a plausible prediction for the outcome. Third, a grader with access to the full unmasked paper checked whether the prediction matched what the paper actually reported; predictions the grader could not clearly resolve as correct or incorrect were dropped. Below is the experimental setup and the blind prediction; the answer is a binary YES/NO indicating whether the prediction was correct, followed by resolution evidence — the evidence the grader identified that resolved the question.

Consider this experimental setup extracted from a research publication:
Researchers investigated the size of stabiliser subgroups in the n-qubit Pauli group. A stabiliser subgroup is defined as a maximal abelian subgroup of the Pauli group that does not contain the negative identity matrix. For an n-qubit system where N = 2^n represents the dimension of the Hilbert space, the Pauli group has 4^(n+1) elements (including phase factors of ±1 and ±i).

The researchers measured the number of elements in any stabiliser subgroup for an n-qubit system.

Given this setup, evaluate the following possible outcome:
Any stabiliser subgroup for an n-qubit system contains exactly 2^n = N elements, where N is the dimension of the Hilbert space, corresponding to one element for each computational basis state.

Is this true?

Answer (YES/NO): YES